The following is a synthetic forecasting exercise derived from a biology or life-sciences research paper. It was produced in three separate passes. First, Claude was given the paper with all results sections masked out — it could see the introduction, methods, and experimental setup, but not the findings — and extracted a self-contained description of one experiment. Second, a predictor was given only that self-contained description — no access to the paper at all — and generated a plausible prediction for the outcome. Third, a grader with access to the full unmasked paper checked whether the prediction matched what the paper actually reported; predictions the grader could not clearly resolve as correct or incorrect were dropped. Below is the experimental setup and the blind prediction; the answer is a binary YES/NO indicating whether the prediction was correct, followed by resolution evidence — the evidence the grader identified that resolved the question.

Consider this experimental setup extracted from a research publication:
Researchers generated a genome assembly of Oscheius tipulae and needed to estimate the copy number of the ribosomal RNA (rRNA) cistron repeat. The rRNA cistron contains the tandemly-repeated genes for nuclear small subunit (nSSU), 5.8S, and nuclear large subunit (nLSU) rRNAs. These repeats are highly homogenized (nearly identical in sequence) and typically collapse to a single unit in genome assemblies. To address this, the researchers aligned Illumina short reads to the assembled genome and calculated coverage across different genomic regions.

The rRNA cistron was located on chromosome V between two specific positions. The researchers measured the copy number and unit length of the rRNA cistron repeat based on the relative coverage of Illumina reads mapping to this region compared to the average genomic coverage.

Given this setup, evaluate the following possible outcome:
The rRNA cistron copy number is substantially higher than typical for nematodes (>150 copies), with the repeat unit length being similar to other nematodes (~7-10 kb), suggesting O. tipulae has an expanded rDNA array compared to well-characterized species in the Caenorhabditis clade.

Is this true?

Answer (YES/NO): NO